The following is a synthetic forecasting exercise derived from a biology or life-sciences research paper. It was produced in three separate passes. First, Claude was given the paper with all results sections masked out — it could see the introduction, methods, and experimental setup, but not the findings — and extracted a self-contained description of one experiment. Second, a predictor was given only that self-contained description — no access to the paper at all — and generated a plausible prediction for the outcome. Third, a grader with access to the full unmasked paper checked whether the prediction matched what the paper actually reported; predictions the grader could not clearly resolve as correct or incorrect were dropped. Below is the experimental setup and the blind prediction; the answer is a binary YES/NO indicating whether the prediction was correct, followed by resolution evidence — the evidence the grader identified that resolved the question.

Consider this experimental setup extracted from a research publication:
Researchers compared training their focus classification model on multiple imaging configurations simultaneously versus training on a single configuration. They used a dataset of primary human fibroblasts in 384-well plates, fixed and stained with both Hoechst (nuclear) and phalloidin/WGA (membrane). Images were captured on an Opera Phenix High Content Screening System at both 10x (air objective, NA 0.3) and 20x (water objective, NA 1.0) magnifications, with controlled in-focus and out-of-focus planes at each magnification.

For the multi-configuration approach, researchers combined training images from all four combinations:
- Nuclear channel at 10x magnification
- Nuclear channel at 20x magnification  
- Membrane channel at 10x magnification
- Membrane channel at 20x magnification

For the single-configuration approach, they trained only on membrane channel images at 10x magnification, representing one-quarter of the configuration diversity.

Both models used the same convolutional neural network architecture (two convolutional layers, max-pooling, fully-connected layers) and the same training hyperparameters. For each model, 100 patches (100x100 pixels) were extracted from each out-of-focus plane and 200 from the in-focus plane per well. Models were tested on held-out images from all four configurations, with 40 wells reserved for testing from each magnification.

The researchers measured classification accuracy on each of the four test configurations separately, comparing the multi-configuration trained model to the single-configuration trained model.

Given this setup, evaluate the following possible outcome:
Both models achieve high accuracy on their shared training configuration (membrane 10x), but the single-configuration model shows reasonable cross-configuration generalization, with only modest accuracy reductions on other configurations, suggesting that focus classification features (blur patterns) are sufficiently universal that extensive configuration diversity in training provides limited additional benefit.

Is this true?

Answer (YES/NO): YES